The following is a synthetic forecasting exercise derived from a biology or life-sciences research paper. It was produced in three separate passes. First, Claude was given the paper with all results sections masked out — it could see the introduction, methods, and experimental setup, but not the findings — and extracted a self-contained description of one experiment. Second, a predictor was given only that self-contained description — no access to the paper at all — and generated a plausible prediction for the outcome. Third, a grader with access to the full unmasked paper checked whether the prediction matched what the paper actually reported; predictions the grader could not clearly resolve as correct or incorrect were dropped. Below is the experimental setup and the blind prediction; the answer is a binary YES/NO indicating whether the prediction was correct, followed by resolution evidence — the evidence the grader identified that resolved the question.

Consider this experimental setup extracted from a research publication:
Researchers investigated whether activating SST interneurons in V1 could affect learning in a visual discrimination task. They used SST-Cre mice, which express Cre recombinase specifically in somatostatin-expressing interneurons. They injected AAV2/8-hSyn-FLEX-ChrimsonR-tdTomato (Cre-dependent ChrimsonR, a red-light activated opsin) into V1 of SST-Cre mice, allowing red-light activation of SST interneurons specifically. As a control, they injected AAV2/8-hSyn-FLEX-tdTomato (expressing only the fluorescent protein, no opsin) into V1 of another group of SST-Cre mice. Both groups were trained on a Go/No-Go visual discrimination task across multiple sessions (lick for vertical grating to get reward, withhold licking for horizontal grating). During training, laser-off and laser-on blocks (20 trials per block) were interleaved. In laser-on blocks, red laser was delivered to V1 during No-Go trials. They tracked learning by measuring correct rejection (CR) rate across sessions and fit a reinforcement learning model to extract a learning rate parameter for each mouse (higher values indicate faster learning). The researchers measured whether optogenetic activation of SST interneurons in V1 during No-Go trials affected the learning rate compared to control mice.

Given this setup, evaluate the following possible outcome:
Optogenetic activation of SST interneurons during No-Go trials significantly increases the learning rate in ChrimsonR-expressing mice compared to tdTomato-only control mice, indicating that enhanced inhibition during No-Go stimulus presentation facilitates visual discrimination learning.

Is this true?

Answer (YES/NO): YES